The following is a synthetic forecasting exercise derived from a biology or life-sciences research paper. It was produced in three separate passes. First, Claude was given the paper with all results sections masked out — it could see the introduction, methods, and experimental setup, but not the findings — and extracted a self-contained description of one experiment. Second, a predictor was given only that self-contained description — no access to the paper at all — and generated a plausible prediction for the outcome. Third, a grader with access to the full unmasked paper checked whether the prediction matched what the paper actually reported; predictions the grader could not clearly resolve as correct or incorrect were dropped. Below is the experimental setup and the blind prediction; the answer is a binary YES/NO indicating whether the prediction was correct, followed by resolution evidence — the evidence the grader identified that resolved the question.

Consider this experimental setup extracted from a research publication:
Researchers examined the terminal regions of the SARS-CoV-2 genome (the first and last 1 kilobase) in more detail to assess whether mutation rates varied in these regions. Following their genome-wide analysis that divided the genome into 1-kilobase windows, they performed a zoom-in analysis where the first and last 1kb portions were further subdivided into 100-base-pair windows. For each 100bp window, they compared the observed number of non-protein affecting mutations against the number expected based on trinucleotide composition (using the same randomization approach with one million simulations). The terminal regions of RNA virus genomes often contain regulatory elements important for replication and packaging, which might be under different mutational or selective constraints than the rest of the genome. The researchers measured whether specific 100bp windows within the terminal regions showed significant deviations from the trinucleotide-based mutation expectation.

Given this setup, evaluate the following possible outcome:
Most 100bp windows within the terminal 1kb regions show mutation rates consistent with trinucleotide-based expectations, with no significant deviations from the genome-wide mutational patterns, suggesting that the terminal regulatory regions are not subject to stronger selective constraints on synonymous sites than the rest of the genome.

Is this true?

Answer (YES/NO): NO